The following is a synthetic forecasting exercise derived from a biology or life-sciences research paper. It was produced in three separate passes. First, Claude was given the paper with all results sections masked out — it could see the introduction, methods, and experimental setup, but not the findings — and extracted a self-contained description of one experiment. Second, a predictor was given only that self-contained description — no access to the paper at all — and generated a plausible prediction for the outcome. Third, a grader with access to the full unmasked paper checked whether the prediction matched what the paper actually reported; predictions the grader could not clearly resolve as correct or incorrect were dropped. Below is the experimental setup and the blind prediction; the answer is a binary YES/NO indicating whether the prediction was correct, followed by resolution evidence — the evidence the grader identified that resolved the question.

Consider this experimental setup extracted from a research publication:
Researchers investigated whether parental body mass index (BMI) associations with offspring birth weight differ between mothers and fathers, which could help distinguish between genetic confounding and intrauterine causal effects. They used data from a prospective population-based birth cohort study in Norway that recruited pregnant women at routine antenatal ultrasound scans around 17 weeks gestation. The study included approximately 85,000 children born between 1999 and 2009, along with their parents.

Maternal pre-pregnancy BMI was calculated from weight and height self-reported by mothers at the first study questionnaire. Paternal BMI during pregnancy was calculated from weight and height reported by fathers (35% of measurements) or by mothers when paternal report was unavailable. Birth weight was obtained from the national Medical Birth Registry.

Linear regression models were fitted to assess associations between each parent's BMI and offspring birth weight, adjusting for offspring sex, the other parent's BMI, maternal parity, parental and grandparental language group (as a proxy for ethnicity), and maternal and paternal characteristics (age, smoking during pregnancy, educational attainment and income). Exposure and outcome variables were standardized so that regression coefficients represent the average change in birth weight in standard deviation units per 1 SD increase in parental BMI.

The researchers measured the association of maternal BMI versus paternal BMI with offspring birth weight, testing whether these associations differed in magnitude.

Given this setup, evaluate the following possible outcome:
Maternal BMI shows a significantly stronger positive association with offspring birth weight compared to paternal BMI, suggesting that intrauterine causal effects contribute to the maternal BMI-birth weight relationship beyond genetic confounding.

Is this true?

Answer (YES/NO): YES